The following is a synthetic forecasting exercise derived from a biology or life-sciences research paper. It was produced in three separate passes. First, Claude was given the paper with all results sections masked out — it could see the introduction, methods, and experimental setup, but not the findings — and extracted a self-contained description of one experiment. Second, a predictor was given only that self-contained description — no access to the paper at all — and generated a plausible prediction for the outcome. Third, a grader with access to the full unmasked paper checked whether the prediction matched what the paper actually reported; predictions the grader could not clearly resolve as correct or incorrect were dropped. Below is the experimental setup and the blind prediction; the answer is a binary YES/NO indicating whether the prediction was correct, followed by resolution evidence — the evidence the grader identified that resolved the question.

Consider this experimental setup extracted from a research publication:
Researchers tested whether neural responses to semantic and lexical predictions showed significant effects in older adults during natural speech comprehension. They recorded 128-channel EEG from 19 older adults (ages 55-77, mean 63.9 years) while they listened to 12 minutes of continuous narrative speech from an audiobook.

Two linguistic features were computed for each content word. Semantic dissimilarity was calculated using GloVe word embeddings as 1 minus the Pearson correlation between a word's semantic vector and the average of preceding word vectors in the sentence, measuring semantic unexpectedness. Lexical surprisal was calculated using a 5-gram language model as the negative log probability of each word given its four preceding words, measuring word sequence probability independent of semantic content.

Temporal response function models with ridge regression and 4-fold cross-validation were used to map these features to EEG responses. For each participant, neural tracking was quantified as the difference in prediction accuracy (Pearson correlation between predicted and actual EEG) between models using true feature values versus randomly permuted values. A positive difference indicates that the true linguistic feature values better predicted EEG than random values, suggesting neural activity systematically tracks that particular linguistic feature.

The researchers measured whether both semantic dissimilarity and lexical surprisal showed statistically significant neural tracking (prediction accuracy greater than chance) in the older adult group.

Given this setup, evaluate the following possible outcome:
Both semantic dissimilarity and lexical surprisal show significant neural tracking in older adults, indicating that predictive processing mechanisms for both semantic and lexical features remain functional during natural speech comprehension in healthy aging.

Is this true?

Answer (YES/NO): YES